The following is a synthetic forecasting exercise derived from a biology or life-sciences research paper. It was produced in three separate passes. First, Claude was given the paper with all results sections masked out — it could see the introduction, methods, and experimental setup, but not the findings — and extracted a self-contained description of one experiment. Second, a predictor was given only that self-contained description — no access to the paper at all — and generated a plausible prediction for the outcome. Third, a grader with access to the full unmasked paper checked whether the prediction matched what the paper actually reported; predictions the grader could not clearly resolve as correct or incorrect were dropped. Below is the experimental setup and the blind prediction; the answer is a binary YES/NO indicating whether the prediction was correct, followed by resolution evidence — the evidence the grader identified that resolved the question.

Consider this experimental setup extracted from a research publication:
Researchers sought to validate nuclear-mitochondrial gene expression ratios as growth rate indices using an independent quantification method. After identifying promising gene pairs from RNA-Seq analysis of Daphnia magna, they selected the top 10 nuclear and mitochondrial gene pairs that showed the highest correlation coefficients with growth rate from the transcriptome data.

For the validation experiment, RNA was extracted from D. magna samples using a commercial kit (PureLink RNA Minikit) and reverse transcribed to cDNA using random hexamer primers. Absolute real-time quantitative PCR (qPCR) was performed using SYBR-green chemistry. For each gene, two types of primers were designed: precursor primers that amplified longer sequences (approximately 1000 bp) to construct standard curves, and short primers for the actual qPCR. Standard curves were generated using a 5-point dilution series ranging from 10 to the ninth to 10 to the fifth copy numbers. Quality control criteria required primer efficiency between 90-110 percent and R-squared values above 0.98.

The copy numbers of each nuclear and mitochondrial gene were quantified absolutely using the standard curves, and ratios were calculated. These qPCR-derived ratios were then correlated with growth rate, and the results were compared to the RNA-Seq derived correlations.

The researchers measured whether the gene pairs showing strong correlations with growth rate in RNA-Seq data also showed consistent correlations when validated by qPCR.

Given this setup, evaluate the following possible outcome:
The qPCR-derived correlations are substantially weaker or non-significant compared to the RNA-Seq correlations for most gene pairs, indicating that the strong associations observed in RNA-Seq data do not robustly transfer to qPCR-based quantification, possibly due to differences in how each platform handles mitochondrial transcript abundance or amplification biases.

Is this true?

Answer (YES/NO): NO